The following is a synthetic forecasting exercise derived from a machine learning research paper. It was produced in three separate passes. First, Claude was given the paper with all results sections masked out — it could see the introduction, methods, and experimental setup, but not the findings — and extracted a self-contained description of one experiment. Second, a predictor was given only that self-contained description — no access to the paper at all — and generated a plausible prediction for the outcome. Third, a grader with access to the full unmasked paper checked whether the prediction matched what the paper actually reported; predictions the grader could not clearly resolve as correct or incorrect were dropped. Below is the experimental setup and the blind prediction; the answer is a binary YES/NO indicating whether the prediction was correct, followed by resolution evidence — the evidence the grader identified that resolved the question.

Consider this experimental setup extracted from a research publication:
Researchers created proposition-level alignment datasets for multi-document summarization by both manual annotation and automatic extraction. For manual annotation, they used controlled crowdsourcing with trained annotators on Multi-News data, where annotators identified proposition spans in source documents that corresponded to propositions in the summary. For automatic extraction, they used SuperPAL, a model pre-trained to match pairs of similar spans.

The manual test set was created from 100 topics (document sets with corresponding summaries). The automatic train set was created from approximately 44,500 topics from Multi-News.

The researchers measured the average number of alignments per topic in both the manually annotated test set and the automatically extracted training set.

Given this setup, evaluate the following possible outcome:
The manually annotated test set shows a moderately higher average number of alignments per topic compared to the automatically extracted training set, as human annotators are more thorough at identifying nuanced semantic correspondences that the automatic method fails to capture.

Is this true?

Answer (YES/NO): NO